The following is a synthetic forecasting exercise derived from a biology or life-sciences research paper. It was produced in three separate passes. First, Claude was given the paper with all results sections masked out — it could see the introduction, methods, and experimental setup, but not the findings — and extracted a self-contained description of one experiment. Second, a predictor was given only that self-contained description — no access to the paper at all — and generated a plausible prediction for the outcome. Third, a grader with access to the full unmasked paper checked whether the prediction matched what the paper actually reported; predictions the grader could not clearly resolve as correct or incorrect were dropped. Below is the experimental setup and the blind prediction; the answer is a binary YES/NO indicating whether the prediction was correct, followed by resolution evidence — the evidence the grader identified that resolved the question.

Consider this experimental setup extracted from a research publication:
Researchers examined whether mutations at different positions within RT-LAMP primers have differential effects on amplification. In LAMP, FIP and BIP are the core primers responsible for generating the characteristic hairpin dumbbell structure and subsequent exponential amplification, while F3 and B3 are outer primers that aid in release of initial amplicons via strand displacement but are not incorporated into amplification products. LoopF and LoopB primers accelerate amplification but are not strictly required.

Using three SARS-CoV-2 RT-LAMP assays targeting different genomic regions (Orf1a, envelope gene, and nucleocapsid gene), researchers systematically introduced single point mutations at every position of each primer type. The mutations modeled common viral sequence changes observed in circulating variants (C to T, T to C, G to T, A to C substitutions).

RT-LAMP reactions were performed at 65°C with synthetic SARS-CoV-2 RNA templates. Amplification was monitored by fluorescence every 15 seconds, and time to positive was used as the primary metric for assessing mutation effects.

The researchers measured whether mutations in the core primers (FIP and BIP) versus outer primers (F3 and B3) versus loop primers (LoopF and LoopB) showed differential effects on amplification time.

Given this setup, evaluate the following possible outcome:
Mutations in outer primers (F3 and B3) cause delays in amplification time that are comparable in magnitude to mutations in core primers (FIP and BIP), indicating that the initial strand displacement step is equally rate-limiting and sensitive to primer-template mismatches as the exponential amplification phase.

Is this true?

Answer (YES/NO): NO